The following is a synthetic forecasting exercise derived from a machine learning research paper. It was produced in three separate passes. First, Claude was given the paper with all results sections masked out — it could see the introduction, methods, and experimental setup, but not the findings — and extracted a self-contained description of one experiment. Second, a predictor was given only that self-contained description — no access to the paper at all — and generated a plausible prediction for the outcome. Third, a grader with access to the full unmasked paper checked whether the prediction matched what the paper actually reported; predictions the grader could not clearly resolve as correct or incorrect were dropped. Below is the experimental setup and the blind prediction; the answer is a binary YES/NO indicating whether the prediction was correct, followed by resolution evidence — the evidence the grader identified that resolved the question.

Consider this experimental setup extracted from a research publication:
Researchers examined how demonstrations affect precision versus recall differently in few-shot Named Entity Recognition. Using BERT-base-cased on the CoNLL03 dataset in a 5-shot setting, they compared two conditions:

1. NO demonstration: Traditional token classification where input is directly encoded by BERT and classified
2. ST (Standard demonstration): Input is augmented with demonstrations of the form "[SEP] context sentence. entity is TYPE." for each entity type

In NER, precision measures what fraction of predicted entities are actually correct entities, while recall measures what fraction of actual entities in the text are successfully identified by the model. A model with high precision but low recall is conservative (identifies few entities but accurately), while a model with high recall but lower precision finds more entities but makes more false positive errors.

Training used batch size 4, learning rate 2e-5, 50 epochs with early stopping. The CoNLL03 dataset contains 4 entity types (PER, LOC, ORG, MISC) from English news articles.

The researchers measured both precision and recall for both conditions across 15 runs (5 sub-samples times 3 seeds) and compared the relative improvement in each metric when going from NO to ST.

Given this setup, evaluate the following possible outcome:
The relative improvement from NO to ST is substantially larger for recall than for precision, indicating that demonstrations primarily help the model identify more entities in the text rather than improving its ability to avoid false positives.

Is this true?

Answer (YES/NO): YES